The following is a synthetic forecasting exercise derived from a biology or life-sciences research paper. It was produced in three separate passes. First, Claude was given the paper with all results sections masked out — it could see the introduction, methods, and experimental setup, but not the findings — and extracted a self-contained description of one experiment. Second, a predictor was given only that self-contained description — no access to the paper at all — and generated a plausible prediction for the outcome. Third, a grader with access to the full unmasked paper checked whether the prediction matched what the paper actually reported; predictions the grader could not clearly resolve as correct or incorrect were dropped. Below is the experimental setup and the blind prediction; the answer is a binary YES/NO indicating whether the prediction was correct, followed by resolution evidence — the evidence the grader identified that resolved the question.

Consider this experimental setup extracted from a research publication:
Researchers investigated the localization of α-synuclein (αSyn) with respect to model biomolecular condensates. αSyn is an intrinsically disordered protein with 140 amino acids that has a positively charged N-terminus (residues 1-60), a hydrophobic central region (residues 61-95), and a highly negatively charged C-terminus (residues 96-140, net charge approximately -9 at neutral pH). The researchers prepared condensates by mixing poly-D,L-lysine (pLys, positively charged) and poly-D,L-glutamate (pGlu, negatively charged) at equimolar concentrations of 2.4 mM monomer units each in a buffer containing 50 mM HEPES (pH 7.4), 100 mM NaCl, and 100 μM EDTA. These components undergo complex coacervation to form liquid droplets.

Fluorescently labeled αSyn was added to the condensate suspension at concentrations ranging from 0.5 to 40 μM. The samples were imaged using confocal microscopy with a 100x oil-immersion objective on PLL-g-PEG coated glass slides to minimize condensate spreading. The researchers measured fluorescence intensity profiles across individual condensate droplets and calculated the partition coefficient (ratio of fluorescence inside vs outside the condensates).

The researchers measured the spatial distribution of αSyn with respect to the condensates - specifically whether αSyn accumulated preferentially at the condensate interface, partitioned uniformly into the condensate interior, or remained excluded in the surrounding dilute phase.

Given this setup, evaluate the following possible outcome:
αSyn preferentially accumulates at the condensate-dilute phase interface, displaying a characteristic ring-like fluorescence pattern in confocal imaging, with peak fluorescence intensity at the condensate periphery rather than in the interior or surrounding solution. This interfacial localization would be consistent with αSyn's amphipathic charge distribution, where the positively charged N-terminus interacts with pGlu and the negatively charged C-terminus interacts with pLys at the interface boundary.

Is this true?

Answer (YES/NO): YES